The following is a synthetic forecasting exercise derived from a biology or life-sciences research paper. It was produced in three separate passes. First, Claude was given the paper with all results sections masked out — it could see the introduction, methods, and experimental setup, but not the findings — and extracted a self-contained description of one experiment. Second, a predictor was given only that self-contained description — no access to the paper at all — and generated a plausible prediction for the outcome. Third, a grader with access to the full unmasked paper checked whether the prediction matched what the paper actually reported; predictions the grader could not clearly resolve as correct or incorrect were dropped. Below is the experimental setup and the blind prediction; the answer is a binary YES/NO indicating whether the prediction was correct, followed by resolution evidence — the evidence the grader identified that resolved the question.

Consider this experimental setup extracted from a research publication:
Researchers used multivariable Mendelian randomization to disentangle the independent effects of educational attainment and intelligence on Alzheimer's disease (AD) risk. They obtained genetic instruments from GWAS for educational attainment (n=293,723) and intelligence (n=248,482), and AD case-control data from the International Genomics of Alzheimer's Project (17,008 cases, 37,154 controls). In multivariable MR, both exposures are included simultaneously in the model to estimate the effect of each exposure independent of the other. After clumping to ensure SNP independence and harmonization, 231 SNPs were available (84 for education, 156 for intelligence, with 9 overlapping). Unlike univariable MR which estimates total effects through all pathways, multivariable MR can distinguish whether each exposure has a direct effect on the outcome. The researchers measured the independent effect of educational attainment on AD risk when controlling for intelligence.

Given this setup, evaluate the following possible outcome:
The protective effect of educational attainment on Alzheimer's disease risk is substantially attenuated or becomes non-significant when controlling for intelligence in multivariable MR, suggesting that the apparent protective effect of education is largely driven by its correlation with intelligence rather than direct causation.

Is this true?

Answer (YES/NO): YES